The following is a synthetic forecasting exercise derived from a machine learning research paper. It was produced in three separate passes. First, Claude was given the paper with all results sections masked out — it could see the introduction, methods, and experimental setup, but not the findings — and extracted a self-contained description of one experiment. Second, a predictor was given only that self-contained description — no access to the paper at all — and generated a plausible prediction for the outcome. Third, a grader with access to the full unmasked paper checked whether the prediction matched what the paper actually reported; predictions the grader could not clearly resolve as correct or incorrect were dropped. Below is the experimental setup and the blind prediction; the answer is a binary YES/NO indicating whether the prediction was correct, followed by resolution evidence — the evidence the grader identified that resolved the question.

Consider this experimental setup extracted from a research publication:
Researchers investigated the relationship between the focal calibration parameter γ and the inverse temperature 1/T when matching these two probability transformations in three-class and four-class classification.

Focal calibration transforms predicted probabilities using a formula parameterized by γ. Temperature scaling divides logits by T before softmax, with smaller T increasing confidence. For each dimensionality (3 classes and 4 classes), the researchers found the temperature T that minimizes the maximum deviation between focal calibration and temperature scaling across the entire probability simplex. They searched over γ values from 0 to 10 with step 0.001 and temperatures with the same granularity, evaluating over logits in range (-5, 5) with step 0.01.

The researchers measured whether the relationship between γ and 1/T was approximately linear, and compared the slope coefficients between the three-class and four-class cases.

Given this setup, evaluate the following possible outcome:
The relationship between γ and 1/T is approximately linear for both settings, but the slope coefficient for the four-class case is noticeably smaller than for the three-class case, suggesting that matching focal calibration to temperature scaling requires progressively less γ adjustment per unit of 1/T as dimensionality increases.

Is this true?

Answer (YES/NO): NO